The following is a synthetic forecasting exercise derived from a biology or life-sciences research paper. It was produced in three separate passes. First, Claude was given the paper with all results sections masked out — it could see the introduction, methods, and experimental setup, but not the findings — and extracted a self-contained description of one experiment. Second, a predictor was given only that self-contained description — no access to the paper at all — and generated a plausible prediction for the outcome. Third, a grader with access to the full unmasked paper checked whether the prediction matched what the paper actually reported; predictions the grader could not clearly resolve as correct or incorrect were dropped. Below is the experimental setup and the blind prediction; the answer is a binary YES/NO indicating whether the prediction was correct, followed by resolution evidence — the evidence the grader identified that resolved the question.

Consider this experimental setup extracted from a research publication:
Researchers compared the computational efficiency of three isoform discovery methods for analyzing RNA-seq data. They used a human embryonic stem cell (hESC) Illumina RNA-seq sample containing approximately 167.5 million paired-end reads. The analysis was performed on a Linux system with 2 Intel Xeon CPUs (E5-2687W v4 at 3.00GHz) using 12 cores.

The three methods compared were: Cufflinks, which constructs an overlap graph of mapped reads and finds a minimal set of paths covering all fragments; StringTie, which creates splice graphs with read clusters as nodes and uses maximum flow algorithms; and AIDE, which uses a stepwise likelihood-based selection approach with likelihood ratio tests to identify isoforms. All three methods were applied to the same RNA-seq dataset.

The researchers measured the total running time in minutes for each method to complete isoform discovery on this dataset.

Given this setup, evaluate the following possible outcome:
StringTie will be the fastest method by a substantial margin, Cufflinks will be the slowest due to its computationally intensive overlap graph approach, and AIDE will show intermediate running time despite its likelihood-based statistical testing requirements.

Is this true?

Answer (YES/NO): YES